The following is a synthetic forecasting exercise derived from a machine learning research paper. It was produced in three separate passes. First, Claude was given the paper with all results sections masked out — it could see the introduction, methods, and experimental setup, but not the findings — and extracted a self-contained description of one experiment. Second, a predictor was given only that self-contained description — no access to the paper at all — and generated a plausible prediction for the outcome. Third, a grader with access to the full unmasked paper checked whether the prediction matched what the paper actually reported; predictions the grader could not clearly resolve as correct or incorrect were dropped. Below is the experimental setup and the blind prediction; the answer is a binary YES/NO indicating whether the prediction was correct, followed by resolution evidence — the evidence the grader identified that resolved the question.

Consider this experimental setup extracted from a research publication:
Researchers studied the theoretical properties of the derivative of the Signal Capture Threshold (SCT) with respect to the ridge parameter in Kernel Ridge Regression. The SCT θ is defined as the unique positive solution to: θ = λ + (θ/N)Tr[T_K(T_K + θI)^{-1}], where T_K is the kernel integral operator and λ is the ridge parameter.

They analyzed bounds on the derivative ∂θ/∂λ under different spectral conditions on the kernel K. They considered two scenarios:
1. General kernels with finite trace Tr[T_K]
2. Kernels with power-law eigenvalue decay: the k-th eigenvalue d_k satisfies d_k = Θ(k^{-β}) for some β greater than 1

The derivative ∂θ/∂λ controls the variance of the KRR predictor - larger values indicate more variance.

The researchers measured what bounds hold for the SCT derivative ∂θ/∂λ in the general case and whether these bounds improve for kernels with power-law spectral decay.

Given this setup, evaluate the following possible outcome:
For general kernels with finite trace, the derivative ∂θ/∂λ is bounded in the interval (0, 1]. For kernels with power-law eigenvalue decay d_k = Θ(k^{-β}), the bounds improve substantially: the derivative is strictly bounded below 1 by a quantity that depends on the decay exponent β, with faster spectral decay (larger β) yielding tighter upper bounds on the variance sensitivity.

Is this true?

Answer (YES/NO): NO